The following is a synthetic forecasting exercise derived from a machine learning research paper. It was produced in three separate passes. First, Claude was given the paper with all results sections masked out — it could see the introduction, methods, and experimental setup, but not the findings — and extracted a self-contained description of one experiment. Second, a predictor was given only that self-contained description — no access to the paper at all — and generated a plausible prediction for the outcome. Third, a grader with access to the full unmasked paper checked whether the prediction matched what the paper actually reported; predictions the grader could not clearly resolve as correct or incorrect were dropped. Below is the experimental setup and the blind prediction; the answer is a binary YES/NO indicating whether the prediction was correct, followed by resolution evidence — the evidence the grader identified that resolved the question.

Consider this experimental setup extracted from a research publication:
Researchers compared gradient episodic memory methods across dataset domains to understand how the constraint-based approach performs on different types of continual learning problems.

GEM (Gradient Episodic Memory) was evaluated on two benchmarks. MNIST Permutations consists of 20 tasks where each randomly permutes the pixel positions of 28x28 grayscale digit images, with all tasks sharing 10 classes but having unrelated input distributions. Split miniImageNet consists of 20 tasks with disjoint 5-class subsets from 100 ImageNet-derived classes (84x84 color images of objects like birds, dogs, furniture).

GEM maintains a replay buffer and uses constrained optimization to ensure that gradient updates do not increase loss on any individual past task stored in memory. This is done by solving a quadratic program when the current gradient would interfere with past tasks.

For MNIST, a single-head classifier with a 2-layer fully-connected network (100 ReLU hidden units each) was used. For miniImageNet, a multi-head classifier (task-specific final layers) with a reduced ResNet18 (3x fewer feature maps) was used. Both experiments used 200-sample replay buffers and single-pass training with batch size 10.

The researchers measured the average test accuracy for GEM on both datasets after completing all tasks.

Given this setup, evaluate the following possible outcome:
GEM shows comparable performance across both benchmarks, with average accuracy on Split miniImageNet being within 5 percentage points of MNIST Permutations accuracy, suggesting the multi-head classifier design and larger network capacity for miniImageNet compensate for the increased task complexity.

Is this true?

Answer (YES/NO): NO